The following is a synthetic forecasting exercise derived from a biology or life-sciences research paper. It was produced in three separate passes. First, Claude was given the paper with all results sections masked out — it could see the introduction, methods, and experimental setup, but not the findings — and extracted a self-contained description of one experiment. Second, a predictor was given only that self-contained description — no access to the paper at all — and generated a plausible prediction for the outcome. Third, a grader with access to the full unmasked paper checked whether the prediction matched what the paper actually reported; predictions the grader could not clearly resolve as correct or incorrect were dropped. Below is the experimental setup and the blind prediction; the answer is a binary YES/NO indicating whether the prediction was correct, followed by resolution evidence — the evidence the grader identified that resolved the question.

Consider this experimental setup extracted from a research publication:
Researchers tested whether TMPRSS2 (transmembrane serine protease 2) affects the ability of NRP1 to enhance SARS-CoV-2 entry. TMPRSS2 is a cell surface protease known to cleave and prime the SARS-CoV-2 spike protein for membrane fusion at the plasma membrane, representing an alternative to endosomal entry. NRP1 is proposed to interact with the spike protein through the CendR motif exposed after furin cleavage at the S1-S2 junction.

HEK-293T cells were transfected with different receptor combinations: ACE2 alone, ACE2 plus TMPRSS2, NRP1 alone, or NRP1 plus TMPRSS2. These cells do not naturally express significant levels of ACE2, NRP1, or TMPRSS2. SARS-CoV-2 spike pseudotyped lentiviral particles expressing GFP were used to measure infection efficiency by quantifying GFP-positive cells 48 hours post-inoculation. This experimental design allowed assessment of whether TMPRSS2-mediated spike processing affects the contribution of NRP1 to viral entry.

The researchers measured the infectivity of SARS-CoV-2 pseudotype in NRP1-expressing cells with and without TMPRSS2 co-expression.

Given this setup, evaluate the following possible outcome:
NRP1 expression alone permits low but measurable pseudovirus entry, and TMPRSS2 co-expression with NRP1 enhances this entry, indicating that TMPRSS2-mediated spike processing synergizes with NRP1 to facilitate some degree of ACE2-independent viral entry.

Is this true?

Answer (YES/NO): YES